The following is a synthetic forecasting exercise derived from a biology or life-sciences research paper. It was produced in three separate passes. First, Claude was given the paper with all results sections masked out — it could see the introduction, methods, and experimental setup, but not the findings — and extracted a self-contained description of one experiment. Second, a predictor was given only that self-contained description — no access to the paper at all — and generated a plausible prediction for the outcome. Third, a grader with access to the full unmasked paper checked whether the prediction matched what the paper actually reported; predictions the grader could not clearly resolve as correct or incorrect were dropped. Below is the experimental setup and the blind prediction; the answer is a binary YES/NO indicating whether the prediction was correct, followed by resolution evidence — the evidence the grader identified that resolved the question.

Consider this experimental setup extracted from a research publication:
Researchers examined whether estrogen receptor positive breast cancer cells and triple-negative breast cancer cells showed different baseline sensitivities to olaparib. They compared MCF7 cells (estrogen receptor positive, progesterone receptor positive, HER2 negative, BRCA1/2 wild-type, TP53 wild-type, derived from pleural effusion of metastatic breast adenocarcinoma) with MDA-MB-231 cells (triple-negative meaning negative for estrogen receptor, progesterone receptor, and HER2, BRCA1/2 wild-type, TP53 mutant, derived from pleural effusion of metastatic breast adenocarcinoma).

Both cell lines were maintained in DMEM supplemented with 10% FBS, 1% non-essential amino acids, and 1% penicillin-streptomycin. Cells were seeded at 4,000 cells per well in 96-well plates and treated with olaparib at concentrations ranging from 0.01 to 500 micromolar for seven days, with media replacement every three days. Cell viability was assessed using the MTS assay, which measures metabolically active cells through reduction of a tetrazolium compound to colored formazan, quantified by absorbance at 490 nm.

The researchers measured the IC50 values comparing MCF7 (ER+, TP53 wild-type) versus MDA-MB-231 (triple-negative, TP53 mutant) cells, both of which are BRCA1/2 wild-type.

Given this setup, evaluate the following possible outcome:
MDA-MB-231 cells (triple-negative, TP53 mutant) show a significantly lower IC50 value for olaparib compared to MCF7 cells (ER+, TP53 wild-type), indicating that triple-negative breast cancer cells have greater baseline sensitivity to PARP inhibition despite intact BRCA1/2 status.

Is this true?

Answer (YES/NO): NO